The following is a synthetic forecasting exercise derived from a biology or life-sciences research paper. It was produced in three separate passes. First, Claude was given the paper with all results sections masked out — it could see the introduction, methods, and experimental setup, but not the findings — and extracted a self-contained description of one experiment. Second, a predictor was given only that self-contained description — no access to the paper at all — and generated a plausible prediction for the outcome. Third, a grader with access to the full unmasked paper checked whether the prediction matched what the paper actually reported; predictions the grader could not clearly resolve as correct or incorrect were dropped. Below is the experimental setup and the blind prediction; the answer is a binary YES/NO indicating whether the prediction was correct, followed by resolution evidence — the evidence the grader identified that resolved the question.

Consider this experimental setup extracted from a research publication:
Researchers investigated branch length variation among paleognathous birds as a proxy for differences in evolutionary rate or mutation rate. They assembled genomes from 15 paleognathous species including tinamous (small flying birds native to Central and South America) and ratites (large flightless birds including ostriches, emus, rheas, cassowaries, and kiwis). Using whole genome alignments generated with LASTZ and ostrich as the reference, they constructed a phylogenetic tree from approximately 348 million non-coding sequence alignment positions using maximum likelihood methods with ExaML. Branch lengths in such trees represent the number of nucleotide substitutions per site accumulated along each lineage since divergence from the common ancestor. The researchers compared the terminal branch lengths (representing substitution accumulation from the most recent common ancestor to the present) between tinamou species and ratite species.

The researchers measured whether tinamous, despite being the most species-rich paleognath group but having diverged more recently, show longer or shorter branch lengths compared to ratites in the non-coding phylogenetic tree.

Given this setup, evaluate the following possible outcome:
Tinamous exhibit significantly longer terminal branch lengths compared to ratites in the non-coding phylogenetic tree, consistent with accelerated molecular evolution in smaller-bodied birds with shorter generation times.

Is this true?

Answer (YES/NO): YES